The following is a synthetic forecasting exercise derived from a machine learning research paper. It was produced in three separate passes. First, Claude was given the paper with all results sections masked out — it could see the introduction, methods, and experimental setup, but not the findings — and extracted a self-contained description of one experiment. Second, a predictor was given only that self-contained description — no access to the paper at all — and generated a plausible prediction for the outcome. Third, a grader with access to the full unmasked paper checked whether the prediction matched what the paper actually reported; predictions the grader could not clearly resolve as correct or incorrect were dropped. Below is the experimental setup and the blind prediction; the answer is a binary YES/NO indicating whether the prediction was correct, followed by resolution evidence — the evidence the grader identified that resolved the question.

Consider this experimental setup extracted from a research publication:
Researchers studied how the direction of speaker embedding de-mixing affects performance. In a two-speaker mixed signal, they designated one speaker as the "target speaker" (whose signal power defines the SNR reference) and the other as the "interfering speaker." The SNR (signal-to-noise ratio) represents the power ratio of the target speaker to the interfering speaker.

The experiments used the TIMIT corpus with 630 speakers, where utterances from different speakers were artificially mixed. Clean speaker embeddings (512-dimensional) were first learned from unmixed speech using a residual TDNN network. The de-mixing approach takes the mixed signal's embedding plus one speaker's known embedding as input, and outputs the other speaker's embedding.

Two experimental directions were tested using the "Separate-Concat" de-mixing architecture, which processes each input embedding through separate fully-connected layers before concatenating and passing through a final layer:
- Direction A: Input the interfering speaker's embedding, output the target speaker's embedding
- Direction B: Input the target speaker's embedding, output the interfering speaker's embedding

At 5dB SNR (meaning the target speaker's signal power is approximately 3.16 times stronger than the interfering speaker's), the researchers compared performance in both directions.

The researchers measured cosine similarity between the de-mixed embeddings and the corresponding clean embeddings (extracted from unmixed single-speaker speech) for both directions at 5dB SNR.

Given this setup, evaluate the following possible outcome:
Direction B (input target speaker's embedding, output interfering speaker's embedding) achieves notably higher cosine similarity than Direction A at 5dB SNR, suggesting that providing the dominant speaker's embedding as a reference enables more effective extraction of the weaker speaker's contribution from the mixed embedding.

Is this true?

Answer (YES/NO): NO